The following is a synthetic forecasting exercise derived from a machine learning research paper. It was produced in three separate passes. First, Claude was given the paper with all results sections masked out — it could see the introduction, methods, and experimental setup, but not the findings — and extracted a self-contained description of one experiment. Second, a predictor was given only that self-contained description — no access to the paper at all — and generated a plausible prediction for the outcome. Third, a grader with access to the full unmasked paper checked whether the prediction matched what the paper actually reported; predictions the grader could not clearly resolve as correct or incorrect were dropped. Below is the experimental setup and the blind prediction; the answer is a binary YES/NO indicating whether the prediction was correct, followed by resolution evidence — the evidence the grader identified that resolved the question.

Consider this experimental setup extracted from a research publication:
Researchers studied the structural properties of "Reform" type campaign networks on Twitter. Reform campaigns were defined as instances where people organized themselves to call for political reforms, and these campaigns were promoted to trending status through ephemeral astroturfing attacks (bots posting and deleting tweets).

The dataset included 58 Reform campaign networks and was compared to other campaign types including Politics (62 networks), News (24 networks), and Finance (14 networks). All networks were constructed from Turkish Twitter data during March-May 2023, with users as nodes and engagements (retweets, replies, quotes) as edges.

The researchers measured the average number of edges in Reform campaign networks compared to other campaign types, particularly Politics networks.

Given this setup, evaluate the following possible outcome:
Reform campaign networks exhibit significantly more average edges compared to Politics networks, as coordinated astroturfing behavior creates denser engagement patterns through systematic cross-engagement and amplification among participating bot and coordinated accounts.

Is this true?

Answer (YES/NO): YES